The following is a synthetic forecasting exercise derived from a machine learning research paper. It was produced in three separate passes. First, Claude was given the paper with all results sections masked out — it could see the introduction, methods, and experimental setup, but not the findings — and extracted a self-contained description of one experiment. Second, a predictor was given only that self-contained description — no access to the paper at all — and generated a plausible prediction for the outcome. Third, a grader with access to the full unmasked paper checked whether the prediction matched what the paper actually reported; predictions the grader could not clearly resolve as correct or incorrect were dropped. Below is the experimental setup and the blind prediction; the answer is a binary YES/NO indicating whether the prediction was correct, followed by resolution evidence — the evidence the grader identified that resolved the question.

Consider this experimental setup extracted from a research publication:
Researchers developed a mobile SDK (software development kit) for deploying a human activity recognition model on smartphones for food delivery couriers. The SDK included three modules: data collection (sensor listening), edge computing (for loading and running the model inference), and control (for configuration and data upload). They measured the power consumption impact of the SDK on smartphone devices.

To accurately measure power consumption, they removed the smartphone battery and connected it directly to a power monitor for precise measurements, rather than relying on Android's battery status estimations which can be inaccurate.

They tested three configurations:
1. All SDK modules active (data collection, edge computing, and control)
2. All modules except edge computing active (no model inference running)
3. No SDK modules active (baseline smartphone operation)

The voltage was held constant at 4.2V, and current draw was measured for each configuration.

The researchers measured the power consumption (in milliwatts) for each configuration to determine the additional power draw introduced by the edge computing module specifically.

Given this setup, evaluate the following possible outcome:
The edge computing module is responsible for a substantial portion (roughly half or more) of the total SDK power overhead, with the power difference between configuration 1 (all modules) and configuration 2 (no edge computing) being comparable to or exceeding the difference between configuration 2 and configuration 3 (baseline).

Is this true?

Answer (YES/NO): NO